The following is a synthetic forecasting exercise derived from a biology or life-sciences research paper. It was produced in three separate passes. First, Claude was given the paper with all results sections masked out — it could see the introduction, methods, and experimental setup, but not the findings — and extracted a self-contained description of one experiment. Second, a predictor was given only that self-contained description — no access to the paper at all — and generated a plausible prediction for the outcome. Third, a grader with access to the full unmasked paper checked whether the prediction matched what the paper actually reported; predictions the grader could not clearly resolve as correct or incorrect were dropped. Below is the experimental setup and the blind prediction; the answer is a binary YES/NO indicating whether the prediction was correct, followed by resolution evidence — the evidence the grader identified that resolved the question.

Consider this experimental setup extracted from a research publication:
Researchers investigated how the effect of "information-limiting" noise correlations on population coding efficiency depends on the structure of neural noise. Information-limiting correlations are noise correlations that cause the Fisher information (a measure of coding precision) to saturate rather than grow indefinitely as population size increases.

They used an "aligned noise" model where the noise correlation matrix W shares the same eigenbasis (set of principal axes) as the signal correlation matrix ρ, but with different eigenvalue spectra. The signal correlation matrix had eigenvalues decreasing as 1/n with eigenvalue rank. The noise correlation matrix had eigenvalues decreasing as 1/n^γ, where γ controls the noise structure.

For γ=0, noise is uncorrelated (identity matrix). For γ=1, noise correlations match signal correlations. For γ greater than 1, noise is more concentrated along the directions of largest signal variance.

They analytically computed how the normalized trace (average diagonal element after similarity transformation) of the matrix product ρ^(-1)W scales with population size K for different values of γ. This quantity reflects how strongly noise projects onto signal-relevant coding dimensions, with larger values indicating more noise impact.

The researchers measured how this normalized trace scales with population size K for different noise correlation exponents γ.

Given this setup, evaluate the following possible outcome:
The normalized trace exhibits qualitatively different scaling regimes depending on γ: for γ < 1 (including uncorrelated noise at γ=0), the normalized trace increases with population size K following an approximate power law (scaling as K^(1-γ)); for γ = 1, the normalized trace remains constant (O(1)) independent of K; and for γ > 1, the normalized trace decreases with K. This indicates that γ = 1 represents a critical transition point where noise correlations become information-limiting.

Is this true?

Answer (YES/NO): NO